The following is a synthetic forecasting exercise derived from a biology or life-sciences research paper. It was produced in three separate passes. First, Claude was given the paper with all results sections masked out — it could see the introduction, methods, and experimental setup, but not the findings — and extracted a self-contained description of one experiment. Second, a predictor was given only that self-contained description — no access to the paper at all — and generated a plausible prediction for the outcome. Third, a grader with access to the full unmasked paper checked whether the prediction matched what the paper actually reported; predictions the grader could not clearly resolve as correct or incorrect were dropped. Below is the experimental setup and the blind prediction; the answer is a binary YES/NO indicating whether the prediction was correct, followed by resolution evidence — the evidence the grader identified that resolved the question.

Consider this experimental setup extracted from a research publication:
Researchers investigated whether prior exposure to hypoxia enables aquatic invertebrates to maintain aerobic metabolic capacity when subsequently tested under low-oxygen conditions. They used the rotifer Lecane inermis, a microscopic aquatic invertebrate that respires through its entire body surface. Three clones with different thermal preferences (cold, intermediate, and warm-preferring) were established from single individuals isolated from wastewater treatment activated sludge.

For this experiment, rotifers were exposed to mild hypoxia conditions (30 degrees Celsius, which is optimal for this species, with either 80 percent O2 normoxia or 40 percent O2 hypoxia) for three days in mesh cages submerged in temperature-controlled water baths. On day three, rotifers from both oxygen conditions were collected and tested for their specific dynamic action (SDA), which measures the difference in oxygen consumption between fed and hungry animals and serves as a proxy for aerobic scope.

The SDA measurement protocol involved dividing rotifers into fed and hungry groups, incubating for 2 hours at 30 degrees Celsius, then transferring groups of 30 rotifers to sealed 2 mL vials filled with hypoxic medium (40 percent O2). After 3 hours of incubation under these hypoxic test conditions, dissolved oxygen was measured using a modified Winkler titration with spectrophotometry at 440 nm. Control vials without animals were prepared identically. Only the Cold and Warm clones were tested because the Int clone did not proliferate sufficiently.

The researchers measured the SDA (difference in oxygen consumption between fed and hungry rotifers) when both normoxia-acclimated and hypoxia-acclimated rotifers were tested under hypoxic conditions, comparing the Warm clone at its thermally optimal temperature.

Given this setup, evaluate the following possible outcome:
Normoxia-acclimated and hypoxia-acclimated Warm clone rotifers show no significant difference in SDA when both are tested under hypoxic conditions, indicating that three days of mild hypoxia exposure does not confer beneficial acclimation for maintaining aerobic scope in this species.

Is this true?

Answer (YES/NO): NO